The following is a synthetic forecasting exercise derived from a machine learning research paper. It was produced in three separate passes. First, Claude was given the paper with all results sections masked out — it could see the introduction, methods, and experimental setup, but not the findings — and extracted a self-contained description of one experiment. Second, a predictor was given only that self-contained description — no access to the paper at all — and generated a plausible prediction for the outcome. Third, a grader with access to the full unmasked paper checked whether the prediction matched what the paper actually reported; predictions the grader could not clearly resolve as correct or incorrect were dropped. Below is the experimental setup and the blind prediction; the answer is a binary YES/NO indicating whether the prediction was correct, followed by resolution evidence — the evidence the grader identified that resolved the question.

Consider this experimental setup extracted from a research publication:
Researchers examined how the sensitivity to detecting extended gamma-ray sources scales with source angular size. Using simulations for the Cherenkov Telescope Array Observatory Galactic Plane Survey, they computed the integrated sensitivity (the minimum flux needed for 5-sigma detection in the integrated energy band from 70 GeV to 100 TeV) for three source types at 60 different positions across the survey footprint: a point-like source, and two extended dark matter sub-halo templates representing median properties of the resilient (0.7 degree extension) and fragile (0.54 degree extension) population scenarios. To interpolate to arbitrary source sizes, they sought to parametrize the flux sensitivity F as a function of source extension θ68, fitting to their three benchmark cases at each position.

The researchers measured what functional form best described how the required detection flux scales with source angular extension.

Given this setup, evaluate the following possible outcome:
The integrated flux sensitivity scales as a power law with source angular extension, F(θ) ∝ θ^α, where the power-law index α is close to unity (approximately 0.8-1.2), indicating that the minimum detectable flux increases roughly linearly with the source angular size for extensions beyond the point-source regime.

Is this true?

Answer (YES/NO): NO